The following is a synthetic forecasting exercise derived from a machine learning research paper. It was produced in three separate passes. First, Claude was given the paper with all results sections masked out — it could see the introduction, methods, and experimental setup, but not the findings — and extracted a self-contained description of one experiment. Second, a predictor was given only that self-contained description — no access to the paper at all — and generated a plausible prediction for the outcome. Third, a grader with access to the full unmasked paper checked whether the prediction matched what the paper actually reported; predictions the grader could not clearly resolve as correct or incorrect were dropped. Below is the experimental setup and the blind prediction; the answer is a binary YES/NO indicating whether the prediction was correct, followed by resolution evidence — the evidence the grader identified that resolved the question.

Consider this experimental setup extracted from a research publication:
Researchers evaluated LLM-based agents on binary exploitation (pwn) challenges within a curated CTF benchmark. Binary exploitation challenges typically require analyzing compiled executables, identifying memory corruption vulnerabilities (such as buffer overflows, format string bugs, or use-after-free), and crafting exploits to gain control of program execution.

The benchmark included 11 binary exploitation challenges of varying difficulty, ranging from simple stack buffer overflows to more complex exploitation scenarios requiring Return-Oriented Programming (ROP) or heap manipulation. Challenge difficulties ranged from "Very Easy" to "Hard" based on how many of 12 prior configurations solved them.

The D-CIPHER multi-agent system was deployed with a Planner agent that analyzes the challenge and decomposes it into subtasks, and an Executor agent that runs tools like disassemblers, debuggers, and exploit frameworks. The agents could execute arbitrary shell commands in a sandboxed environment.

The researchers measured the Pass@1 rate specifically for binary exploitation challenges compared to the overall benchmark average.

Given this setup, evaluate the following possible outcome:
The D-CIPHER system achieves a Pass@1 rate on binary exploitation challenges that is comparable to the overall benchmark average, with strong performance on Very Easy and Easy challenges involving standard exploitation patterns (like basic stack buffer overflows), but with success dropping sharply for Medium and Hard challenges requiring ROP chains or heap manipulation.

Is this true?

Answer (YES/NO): NO